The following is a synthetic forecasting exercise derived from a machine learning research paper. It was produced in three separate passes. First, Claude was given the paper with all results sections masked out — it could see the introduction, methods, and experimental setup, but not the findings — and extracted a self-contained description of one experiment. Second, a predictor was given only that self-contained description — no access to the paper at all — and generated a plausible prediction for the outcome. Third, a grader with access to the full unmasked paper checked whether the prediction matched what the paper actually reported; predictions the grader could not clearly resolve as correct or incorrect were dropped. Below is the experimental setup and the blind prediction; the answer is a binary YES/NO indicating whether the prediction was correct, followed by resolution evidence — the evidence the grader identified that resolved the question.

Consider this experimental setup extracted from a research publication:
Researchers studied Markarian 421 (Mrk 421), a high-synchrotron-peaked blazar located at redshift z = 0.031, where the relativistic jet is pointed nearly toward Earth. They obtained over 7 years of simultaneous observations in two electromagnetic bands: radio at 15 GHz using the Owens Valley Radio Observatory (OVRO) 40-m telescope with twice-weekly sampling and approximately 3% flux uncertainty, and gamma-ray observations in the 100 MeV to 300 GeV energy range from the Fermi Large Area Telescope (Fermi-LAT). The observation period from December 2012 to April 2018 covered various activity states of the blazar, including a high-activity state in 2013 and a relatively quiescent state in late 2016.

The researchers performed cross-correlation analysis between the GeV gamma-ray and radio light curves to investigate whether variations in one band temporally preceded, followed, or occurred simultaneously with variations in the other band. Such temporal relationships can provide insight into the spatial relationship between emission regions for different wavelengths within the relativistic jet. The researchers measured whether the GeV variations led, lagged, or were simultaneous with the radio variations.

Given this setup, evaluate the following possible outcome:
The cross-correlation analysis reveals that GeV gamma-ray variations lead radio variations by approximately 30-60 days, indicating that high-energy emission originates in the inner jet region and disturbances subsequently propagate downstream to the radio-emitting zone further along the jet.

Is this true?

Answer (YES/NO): YES